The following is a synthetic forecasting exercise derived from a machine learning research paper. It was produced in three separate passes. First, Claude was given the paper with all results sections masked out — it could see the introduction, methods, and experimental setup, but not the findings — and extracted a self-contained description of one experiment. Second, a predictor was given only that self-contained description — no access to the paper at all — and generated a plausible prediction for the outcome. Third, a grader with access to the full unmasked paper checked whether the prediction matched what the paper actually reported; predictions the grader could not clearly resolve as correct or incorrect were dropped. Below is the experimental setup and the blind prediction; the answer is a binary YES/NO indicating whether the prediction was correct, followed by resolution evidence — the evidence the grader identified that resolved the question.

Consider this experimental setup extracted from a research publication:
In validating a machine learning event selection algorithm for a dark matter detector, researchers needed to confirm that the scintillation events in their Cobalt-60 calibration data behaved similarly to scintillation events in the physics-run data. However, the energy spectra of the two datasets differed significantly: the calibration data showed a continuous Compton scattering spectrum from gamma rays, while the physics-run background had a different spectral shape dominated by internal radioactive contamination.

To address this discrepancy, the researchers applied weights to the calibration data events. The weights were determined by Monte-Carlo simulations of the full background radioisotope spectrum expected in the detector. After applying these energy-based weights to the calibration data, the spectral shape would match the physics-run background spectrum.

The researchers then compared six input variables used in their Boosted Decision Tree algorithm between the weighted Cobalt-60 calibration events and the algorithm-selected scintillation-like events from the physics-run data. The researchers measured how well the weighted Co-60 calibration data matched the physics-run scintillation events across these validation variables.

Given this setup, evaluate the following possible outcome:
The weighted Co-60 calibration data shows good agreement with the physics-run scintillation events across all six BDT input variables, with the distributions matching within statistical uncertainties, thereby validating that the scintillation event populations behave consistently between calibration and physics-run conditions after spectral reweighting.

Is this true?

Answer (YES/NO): YES